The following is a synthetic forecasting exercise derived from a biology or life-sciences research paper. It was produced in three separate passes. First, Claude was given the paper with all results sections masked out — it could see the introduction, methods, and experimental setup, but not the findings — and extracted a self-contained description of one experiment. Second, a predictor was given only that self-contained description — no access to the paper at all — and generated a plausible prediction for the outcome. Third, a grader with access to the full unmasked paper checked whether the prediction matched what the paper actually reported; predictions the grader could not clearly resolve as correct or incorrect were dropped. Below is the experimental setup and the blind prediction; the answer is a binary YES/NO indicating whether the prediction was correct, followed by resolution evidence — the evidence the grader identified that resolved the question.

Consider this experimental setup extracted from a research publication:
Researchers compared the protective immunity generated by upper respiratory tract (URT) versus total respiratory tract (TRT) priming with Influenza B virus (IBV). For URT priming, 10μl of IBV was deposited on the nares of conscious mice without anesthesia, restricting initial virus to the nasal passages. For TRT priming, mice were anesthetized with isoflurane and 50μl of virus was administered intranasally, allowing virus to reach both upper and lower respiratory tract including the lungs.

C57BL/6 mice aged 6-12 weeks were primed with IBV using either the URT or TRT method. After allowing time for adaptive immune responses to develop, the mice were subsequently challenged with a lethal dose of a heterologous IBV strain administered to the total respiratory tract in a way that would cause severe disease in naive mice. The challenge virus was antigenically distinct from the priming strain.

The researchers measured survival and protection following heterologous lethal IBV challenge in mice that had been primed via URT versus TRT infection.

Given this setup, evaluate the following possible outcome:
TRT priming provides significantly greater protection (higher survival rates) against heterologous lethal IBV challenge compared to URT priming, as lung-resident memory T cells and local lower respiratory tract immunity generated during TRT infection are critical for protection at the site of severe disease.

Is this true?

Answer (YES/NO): YES